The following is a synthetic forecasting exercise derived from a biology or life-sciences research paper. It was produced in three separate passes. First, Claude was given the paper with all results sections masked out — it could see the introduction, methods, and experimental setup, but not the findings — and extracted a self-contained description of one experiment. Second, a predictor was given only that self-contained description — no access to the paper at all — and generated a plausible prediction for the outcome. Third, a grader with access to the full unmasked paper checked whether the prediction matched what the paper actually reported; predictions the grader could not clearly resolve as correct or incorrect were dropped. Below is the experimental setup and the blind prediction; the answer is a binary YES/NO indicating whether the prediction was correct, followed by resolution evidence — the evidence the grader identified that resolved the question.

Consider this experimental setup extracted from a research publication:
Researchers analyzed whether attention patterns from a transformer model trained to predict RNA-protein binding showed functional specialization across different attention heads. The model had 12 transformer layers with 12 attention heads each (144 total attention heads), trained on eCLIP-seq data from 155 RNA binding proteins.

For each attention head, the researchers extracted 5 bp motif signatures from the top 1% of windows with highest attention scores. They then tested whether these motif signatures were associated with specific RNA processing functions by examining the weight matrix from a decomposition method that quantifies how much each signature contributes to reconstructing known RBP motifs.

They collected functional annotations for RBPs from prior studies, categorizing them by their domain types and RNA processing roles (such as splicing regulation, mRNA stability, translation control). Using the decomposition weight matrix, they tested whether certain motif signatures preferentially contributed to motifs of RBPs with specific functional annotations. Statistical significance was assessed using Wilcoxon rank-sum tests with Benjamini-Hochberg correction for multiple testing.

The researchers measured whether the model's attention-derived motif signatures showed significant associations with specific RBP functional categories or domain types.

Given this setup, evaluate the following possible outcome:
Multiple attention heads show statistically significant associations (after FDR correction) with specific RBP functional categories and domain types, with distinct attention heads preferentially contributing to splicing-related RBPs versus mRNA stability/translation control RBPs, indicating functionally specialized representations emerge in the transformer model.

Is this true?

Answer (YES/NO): NO